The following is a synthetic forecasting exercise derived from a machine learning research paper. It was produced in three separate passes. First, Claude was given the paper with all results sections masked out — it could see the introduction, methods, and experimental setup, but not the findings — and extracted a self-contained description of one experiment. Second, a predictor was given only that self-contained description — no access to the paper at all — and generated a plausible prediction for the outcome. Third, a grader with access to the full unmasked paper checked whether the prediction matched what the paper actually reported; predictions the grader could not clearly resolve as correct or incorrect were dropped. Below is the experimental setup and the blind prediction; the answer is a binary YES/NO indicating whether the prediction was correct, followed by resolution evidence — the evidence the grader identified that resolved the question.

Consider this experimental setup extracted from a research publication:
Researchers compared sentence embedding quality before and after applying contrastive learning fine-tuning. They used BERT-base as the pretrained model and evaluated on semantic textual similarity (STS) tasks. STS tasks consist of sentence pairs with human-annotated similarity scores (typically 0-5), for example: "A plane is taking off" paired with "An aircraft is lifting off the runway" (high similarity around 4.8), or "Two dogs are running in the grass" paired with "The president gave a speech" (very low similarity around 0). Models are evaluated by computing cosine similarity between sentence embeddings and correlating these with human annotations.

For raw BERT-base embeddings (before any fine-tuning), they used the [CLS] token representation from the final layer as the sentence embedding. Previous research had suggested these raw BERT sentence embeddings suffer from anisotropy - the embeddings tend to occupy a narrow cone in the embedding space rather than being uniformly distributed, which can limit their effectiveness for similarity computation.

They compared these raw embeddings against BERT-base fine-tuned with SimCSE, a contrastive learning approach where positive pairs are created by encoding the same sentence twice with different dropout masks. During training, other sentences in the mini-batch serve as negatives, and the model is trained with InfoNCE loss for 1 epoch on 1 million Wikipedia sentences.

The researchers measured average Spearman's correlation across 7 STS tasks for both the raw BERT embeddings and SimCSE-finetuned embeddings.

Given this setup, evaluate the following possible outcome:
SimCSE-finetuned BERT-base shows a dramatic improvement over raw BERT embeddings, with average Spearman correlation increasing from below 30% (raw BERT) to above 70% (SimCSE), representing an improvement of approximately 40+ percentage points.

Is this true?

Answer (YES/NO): NO